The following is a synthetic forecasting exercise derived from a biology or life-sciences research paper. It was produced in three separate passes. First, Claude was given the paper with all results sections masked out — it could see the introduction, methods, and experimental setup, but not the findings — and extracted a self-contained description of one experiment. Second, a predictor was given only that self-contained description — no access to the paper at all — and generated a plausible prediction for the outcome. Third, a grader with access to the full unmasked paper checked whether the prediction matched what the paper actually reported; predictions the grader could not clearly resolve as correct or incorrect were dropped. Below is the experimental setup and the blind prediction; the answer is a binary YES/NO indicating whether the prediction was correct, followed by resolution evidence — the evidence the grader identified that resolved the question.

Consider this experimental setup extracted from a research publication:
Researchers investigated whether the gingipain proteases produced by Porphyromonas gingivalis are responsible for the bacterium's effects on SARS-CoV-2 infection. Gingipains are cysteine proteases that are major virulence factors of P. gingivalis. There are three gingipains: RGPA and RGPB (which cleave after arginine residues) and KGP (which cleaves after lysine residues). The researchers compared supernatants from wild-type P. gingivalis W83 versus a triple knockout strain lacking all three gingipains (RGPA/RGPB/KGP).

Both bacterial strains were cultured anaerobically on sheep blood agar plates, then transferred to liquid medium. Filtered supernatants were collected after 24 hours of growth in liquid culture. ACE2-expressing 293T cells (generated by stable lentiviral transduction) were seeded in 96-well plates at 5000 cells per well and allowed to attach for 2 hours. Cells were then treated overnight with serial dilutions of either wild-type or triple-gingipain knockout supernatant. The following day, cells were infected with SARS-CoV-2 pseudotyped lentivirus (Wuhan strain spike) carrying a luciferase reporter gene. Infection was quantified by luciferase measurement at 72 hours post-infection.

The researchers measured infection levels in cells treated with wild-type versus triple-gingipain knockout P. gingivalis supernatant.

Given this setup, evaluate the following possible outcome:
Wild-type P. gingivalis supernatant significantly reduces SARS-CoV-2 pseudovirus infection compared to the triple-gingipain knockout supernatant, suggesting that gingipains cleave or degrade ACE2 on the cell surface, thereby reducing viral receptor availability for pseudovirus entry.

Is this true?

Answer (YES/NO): NO